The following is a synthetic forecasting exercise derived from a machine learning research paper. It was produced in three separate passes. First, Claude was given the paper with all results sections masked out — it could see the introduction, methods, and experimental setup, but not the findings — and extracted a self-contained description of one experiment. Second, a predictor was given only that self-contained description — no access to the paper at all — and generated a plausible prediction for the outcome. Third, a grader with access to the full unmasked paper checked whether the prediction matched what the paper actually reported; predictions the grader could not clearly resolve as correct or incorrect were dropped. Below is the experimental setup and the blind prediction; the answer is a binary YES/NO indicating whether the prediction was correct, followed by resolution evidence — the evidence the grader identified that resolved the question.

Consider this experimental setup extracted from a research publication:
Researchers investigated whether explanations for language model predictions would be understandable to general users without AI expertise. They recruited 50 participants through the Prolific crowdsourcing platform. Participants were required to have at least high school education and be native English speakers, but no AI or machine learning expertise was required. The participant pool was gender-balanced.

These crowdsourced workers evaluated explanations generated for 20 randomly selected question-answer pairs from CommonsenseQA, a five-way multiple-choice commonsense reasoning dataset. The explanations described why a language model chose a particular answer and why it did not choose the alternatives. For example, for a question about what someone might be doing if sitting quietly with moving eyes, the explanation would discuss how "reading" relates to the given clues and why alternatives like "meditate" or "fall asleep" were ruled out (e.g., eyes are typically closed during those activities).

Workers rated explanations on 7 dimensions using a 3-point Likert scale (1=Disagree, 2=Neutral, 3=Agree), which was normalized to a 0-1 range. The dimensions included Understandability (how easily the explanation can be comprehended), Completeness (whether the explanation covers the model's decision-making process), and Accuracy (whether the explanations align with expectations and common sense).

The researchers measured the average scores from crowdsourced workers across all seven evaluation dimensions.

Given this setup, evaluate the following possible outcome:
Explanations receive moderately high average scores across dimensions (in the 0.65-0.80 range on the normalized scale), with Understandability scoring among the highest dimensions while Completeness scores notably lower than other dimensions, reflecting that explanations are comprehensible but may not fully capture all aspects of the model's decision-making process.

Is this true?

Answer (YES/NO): NO